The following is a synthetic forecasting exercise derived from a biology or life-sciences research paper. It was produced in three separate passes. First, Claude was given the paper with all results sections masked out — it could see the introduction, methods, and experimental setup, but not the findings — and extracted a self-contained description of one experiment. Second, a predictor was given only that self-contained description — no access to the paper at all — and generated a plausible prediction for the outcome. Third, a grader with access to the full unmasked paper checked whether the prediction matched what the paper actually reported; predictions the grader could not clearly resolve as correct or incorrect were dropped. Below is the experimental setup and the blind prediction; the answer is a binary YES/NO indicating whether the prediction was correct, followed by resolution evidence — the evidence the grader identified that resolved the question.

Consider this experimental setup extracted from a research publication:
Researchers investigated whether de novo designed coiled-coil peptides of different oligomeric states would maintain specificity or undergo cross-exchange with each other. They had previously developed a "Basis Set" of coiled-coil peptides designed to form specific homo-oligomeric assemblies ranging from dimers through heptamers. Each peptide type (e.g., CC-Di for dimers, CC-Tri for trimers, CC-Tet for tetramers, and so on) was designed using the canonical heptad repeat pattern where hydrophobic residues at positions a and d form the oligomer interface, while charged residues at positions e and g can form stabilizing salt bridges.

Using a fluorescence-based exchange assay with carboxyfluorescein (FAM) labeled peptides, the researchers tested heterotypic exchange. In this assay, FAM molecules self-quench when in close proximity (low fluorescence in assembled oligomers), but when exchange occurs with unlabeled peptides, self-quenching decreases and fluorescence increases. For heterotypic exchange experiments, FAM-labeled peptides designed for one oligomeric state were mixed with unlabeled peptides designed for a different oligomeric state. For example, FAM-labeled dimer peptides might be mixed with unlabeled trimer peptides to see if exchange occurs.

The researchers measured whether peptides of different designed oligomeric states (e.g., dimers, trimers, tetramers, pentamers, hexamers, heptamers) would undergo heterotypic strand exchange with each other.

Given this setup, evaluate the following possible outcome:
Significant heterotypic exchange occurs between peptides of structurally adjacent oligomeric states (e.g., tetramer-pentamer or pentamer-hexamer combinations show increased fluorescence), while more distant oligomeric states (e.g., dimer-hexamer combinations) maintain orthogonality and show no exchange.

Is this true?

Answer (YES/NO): NO